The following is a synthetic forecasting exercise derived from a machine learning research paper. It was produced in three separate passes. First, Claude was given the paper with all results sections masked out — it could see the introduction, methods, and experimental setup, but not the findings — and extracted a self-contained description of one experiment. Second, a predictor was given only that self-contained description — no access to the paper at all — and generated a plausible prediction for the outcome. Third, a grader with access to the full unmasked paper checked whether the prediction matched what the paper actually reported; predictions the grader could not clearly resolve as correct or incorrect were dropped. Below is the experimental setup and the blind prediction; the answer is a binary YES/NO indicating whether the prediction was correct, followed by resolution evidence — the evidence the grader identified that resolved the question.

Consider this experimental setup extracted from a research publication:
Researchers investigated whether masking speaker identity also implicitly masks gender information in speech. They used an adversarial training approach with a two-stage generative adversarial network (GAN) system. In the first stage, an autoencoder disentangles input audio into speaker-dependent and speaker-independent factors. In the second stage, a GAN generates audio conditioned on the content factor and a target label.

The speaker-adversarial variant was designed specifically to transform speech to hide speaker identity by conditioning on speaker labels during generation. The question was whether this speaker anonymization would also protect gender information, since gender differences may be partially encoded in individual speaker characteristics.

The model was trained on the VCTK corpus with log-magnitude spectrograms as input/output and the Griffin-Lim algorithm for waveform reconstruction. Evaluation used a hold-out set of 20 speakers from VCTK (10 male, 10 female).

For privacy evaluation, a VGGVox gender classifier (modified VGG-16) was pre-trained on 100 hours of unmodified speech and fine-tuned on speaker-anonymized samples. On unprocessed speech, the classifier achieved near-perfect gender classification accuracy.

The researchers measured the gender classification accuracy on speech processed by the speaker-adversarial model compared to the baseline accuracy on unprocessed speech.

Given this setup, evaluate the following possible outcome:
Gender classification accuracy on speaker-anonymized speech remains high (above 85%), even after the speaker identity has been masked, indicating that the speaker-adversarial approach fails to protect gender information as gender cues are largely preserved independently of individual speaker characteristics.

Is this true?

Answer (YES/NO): NO